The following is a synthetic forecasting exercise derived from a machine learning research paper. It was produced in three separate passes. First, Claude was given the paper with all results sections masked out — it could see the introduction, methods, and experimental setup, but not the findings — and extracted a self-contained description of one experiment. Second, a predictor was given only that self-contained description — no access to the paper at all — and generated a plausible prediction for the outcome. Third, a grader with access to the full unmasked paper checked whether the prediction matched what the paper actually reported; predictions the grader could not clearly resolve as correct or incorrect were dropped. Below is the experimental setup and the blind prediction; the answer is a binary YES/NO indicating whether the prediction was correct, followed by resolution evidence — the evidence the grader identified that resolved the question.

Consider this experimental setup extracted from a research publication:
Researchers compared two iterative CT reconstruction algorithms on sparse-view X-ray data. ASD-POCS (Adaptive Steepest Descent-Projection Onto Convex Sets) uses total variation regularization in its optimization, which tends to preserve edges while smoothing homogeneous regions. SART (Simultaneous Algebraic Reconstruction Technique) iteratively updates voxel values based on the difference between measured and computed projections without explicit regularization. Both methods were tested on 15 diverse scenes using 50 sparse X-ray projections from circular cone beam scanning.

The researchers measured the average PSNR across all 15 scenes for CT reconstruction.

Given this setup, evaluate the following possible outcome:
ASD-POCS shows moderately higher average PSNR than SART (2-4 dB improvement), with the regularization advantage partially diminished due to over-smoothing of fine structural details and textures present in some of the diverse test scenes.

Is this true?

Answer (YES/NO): NO